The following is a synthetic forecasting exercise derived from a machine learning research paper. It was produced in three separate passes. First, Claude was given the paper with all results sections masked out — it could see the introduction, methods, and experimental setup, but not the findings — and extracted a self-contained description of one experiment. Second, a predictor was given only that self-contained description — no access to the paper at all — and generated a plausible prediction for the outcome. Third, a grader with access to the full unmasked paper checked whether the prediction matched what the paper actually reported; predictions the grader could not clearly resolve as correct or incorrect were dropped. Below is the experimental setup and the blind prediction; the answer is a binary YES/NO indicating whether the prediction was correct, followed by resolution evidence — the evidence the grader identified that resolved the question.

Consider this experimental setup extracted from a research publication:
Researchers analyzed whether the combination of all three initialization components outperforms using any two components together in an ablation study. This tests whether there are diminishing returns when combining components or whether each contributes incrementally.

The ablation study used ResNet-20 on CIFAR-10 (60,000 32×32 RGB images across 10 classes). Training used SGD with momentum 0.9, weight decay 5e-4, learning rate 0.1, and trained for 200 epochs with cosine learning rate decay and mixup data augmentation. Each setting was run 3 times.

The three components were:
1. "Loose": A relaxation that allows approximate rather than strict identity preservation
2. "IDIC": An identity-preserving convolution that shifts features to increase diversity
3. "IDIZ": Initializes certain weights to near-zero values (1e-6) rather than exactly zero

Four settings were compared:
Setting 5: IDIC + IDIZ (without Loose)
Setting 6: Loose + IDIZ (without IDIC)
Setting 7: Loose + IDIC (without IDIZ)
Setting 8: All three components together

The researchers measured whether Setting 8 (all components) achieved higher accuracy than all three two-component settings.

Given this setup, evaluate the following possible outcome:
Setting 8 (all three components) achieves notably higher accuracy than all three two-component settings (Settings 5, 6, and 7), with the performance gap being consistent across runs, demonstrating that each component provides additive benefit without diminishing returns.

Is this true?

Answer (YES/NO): NO